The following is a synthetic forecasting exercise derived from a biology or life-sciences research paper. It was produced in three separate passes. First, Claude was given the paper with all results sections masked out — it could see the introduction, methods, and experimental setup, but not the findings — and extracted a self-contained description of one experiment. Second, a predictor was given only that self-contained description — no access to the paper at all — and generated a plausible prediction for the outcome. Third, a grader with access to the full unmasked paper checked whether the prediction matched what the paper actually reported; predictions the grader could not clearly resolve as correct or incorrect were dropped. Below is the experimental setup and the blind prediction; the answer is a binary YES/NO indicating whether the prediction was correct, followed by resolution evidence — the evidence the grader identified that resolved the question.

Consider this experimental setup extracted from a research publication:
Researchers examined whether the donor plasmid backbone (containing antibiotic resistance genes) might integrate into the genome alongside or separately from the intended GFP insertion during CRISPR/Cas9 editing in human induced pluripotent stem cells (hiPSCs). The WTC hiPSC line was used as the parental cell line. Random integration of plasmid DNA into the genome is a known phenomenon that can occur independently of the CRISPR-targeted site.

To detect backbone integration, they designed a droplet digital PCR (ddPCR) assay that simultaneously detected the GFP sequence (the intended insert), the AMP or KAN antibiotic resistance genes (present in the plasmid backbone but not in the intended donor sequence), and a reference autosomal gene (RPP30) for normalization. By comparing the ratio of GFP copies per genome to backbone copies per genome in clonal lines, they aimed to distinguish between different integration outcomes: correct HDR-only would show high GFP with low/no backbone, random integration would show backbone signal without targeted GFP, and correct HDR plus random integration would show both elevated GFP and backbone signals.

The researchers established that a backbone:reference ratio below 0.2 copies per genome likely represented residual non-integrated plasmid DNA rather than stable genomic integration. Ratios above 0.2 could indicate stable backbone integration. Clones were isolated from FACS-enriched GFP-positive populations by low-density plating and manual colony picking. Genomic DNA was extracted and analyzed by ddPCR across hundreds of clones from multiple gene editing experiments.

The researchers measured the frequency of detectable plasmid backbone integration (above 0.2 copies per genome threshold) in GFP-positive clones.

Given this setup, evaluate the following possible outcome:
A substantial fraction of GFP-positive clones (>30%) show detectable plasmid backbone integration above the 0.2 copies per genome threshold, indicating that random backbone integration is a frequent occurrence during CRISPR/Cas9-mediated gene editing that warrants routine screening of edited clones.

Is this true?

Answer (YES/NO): YES